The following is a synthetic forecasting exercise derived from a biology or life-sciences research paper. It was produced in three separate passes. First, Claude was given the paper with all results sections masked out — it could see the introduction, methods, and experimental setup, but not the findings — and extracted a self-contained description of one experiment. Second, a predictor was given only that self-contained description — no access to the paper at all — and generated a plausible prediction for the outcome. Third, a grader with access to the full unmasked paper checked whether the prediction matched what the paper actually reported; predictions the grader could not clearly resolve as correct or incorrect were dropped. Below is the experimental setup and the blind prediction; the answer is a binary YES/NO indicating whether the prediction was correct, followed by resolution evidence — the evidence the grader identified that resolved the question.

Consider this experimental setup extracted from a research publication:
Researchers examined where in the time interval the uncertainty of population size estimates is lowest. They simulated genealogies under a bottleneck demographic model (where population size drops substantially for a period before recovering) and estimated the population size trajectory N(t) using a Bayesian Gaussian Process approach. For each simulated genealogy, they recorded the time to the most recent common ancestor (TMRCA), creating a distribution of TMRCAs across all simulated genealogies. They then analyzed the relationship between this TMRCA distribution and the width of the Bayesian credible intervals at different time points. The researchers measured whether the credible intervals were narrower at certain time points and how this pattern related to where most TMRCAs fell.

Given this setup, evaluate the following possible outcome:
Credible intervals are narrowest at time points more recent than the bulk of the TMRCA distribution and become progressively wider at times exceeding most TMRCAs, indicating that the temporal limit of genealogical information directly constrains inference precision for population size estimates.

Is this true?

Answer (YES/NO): NO